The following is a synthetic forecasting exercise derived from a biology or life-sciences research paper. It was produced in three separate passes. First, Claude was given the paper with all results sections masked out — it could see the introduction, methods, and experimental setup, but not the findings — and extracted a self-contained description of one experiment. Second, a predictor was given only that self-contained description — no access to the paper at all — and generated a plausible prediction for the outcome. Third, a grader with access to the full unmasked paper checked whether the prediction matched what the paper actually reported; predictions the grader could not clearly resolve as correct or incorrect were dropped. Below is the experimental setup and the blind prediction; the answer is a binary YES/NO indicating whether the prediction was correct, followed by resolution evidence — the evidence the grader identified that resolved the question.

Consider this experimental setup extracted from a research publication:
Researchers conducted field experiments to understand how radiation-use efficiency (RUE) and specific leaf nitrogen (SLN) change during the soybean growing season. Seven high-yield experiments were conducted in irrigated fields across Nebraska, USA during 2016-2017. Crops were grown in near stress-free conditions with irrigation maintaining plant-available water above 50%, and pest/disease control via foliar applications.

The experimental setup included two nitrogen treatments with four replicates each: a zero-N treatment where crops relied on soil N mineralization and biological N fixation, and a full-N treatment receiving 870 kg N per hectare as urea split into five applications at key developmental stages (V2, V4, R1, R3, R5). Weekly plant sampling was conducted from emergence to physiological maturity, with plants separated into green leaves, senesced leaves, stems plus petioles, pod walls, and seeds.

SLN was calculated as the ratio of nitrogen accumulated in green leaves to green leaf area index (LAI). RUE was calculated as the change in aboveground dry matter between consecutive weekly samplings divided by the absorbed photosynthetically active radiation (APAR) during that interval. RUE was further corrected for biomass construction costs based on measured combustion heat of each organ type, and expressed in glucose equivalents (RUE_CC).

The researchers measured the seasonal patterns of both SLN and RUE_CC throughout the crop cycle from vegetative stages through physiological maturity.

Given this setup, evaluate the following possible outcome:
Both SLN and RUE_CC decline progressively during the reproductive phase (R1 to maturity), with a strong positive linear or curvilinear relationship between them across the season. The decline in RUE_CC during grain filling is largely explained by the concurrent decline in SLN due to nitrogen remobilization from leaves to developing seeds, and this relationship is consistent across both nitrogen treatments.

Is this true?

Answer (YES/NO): NO